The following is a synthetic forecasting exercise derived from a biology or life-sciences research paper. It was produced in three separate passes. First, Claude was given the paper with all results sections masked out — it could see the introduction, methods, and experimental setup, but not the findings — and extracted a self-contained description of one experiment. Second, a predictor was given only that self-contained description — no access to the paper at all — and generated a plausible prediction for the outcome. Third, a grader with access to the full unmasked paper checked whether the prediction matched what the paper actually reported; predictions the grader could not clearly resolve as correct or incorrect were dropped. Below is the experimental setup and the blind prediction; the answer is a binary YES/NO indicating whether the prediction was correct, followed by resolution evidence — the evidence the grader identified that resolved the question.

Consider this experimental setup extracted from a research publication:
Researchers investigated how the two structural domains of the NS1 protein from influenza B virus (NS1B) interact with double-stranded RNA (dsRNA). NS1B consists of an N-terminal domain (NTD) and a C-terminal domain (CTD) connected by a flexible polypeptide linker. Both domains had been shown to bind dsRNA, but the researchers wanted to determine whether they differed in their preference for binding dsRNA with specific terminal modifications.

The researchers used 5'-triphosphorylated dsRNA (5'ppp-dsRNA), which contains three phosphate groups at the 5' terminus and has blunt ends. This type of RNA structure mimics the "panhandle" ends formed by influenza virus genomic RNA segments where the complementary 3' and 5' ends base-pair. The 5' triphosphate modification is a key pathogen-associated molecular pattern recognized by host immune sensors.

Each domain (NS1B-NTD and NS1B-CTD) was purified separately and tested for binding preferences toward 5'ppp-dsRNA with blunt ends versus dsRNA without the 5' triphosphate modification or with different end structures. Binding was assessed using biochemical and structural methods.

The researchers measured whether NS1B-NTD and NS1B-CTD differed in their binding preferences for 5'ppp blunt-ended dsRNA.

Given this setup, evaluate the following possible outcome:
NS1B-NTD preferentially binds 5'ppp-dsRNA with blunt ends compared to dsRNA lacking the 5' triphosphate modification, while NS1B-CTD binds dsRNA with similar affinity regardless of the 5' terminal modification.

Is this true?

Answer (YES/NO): NO